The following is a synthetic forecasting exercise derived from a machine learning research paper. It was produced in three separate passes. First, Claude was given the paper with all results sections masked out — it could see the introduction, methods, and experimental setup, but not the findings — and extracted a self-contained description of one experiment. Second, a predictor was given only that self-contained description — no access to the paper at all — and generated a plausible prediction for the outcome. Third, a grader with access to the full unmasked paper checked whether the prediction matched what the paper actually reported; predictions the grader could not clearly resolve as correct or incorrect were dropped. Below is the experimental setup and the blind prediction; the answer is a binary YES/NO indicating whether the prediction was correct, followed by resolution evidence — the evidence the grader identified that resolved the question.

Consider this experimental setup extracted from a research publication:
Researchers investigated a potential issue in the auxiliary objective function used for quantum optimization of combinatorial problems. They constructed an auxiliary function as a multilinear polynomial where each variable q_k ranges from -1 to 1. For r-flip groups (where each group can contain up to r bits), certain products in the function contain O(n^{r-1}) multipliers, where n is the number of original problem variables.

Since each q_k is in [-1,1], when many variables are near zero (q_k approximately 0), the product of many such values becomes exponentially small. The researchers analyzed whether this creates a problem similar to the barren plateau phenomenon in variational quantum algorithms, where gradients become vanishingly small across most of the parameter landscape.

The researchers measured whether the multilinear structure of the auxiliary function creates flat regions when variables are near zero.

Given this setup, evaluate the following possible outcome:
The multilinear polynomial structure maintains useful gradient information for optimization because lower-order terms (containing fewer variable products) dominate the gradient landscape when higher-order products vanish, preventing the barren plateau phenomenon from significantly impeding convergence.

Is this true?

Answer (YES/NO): NO